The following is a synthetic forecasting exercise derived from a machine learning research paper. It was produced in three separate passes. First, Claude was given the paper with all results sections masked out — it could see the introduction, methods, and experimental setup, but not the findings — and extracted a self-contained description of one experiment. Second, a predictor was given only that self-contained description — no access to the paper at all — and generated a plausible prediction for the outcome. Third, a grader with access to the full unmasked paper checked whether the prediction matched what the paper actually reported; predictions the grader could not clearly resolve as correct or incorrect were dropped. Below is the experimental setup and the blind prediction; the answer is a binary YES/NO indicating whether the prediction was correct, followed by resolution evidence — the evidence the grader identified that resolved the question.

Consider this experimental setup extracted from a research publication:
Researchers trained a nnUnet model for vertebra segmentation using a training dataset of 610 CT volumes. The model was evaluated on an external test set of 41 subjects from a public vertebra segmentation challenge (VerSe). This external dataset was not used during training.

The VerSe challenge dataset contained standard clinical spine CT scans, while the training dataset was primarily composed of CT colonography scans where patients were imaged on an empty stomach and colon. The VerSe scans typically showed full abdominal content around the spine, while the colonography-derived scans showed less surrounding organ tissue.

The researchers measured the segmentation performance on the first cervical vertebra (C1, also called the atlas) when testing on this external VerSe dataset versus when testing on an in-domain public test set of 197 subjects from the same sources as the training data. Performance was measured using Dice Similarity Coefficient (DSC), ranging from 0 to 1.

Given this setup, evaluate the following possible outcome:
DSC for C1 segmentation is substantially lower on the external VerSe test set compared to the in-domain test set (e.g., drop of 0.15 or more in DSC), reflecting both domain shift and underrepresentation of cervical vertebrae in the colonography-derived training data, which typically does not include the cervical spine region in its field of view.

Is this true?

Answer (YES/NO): YES